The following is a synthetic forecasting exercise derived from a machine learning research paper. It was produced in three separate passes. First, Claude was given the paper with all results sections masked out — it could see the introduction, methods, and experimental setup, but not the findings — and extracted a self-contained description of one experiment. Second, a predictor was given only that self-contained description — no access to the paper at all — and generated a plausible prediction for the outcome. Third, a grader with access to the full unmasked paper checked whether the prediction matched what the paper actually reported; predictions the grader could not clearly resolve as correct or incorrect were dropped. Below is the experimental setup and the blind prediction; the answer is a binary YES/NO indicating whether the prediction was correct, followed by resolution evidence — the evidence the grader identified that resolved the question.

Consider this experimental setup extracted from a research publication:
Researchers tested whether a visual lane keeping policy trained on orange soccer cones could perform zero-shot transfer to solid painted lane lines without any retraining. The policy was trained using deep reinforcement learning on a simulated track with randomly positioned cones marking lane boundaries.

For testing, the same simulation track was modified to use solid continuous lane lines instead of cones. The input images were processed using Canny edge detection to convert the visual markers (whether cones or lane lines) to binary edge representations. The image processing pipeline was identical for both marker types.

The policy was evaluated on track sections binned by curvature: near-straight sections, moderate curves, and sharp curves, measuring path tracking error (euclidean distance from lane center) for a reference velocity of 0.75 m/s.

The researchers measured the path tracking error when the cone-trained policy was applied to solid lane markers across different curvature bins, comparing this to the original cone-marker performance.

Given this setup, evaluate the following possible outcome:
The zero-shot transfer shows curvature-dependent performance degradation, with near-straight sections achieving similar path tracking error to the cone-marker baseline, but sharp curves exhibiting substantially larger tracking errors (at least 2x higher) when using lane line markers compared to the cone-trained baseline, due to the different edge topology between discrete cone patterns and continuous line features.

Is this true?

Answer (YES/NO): NO